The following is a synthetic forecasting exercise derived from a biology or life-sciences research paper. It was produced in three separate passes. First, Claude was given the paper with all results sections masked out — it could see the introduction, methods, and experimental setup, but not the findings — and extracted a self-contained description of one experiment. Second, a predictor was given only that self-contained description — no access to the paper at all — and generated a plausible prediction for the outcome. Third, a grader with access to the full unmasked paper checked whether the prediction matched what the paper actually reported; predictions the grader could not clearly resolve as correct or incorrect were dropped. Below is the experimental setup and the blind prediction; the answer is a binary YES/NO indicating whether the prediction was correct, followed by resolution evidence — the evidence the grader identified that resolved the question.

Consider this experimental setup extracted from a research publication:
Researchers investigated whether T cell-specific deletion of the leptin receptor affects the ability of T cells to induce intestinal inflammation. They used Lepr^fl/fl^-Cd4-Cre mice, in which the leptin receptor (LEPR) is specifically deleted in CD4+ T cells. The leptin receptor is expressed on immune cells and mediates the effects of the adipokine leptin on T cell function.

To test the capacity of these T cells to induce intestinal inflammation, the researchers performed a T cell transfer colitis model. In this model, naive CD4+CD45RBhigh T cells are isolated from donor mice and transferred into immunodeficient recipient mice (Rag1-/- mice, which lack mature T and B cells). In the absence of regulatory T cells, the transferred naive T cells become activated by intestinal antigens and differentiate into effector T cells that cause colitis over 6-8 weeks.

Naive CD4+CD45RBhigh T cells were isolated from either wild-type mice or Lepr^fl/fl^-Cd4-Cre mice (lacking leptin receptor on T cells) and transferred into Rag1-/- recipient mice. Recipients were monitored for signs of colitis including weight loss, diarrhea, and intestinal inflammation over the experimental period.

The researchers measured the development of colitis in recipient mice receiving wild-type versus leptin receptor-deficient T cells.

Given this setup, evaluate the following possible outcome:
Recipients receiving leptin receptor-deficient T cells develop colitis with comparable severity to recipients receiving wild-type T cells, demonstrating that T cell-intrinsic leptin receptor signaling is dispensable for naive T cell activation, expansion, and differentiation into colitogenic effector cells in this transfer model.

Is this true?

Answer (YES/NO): NO